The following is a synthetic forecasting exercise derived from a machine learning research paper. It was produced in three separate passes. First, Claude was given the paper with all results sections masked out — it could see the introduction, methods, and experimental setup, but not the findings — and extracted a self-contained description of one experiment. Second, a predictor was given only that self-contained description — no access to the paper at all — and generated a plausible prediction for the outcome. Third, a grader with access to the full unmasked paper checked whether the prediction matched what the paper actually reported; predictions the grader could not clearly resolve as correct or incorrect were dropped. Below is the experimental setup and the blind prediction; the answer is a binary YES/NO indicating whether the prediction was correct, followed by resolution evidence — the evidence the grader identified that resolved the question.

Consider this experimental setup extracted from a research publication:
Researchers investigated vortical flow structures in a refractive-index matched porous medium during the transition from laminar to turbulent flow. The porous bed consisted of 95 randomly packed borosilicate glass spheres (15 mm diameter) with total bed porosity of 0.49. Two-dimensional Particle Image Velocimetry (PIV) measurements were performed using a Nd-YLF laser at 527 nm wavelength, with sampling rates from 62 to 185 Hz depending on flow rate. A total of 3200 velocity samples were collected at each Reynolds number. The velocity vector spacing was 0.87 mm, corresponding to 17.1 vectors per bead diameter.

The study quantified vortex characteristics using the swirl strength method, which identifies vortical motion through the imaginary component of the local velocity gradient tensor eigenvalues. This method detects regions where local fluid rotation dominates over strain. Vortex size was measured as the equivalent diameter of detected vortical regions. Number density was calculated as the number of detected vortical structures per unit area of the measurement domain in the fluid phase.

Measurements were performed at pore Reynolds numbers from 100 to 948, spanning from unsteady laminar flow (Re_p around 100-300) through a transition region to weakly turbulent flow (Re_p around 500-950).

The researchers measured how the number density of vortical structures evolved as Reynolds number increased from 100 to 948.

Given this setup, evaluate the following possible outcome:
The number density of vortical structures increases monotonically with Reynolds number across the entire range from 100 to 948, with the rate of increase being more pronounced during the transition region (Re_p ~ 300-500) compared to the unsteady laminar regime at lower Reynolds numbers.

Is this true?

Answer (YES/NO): NO